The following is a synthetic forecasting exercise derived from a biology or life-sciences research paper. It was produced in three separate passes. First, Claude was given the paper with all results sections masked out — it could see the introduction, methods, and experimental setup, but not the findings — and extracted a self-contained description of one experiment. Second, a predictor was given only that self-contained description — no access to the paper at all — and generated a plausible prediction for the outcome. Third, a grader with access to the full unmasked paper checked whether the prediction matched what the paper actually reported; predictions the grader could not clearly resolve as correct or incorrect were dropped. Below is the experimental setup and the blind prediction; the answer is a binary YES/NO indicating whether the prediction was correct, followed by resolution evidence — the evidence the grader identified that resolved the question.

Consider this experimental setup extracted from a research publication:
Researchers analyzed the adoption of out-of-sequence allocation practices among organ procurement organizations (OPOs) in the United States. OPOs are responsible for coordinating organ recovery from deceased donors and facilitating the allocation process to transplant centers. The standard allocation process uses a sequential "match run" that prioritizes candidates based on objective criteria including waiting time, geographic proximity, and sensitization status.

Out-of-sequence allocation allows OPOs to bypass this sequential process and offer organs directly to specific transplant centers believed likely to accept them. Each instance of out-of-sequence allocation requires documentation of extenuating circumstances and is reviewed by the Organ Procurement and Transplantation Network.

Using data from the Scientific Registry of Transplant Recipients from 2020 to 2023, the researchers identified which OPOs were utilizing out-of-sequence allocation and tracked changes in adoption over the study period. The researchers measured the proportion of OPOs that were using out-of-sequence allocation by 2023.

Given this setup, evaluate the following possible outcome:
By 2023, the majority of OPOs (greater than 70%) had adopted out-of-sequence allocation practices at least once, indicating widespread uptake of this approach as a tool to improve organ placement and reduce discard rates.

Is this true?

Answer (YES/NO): YES